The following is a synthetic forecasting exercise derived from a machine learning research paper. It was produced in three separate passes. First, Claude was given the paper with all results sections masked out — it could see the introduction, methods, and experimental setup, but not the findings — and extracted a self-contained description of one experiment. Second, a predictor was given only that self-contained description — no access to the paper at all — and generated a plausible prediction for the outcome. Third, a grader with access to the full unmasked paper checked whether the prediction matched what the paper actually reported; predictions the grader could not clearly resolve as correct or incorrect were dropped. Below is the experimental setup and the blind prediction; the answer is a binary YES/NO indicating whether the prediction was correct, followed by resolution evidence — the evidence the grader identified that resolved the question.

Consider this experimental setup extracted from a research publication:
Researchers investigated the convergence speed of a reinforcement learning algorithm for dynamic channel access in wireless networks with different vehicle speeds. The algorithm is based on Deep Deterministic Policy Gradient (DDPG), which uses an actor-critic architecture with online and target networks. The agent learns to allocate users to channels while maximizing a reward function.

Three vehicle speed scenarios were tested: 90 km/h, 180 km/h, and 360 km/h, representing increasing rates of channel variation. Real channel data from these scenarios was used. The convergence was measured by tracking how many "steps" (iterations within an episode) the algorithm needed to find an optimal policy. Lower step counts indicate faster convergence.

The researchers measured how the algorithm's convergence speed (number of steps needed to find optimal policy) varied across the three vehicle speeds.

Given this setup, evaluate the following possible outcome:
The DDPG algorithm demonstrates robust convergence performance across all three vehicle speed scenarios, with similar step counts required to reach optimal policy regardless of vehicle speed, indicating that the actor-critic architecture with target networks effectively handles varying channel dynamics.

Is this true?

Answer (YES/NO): NO